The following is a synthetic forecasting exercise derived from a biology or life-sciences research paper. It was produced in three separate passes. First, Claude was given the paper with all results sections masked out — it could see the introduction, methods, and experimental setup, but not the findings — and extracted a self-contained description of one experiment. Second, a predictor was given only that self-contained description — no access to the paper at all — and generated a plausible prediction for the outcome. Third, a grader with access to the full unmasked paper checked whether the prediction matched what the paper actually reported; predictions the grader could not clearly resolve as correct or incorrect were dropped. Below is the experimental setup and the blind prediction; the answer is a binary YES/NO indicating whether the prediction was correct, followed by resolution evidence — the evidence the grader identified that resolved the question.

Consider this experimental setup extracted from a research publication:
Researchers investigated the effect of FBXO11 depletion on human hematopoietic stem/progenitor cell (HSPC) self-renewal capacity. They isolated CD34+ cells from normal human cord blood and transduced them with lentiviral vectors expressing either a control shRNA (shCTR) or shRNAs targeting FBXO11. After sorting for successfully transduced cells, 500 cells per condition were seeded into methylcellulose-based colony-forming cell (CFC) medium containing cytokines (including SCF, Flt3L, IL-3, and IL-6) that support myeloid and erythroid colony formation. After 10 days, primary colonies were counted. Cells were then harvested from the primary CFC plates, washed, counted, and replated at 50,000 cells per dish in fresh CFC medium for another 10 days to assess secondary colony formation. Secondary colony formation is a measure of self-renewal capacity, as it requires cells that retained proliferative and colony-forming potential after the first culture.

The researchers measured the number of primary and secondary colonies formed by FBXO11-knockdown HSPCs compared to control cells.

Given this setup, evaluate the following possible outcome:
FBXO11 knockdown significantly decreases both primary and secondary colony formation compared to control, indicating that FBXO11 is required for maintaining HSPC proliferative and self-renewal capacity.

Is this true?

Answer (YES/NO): NO